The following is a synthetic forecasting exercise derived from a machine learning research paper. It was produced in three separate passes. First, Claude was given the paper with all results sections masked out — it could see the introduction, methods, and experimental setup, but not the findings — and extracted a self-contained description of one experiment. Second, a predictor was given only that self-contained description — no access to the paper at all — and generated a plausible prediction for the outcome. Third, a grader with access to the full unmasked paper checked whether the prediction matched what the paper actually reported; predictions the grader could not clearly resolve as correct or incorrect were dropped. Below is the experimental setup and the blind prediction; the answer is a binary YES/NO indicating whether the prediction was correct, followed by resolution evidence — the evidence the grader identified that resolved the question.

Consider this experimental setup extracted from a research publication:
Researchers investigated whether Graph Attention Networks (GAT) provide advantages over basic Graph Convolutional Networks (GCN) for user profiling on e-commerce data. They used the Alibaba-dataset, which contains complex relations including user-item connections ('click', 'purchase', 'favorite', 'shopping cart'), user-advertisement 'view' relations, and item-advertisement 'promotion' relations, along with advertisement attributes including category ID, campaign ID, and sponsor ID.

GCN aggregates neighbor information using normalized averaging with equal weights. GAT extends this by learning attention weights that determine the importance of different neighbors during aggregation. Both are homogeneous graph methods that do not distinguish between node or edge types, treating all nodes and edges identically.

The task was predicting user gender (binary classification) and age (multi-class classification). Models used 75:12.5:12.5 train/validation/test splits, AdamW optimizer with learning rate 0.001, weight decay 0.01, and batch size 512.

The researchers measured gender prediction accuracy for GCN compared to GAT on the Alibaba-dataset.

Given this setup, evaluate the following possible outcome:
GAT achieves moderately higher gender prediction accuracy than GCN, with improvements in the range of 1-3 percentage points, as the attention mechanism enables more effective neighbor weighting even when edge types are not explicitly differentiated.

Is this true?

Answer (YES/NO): NO